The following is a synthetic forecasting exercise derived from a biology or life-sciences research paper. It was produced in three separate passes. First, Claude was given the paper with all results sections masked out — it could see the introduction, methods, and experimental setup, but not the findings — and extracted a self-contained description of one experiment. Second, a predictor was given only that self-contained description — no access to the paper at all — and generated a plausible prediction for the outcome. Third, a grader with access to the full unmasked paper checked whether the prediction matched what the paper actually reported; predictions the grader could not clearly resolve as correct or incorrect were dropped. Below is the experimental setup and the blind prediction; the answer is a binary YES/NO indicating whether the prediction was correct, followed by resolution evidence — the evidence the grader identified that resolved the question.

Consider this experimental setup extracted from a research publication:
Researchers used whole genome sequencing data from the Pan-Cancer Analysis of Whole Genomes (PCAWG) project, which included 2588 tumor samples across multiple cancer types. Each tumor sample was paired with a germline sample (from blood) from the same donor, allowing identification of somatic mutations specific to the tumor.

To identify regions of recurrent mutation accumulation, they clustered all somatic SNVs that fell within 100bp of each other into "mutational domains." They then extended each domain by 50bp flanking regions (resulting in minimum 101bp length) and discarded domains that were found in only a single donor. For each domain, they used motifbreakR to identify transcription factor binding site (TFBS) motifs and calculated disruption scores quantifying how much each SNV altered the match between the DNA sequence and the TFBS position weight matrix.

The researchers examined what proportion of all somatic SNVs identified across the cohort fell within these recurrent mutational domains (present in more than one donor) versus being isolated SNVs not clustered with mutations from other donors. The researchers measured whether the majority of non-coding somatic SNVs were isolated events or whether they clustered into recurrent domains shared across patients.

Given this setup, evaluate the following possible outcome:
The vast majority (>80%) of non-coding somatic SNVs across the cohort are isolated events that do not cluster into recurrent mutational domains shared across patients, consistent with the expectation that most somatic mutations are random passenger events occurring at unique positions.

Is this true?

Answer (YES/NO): NO